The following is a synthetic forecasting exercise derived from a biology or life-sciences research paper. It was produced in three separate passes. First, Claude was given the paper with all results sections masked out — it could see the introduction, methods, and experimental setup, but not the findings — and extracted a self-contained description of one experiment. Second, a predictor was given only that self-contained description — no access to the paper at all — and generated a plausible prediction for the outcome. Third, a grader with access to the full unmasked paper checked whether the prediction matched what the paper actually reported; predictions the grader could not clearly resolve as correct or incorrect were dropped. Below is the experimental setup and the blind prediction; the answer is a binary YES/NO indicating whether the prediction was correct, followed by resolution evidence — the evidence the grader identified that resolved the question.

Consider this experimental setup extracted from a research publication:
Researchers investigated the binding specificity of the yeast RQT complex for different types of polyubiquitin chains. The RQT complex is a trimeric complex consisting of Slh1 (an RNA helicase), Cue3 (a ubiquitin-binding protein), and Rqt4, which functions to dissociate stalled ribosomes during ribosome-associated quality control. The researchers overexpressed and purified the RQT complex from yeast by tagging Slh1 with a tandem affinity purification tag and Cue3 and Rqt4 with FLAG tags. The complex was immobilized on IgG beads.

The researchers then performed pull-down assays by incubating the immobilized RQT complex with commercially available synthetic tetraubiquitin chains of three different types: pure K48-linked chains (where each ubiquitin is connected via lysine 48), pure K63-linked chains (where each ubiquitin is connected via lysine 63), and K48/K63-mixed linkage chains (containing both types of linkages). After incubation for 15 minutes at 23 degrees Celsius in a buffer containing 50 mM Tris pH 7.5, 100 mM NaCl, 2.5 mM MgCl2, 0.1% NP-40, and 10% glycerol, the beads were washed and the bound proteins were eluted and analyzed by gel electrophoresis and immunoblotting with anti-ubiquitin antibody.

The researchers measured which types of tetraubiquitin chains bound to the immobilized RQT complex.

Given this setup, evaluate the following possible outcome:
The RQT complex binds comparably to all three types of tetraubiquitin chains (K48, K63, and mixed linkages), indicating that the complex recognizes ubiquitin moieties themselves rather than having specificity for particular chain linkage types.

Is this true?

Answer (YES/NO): NO